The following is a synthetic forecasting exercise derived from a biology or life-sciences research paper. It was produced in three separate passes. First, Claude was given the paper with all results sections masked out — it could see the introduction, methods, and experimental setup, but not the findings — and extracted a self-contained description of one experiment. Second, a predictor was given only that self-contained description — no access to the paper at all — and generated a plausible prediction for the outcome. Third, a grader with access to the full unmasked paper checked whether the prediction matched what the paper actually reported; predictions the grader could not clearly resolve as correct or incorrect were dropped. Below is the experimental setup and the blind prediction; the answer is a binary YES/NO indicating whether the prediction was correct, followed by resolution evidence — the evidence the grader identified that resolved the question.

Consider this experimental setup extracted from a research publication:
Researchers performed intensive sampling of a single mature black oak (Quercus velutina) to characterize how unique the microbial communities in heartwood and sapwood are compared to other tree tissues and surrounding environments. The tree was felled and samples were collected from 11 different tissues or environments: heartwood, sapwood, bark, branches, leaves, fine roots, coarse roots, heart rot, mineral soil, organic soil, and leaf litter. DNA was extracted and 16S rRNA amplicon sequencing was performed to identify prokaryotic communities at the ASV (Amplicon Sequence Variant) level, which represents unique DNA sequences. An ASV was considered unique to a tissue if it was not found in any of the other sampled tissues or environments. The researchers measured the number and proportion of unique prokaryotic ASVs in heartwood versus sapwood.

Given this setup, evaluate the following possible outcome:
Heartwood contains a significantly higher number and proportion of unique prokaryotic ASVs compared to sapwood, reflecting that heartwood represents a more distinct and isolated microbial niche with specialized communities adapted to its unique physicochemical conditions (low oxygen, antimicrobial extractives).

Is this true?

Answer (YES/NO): YES